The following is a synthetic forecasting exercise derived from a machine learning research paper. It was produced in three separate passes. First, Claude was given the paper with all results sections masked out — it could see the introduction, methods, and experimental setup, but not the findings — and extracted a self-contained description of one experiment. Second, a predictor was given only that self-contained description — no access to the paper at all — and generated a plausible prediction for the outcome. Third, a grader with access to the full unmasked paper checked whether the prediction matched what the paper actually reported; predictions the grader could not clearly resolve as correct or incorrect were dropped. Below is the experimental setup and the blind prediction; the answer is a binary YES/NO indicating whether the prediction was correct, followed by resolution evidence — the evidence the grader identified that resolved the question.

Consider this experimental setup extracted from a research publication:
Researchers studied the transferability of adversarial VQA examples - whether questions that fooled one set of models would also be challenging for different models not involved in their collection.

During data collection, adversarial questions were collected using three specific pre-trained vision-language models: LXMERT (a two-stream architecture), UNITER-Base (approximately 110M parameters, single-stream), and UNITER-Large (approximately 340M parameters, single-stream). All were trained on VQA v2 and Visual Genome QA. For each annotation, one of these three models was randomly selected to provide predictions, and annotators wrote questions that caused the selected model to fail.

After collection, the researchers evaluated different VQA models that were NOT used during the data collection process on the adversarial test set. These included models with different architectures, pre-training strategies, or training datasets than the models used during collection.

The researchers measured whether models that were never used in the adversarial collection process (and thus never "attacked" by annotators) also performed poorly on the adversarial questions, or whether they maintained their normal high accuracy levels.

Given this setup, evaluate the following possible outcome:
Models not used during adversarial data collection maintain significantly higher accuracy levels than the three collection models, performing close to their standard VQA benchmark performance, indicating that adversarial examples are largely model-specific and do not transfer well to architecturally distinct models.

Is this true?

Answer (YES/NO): NO